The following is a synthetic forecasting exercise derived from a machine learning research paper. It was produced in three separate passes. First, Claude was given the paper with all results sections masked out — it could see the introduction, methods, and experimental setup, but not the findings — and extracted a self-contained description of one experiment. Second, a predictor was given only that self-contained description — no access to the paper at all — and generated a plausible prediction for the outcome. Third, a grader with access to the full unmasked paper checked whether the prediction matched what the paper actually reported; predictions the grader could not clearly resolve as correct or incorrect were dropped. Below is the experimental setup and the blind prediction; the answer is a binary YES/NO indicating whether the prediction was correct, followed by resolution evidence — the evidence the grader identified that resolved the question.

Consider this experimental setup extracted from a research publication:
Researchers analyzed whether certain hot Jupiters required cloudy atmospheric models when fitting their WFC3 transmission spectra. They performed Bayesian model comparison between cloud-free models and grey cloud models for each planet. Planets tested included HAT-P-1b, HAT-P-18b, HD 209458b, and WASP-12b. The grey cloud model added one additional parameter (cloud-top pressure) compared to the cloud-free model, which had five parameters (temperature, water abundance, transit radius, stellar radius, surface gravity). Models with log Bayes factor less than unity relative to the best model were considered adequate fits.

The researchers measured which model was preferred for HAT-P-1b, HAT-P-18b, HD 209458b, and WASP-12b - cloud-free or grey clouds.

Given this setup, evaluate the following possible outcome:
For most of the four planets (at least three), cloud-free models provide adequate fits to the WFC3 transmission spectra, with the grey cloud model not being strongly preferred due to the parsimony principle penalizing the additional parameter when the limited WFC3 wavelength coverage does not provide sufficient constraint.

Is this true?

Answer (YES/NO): NO